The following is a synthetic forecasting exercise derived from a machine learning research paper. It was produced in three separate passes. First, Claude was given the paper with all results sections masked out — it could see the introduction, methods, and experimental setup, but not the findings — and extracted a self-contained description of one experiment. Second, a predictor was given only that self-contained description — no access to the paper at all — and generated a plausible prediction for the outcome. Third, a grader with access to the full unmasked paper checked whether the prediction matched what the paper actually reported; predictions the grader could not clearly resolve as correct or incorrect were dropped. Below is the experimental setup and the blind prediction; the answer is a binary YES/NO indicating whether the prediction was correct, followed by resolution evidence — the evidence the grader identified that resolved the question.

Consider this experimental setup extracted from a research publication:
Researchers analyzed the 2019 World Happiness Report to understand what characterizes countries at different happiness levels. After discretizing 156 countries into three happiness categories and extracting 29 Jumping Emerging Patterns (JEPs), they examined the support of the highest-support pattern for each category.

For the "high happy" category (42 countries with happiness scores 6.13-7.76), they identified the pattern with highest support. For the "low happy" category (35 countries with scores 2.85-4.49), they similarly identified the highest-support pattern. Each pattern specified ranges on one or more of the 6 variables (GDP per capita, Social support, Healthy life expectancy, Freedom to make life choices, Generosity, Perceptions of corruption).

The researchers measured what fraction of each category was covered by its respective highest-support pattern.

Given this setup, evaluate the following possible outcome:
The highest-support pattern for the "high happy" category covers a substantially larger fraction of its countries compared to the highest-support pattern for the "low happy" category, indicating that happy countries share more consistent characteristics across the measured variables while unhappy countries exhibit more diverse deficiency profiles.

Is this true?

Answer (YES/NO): YES